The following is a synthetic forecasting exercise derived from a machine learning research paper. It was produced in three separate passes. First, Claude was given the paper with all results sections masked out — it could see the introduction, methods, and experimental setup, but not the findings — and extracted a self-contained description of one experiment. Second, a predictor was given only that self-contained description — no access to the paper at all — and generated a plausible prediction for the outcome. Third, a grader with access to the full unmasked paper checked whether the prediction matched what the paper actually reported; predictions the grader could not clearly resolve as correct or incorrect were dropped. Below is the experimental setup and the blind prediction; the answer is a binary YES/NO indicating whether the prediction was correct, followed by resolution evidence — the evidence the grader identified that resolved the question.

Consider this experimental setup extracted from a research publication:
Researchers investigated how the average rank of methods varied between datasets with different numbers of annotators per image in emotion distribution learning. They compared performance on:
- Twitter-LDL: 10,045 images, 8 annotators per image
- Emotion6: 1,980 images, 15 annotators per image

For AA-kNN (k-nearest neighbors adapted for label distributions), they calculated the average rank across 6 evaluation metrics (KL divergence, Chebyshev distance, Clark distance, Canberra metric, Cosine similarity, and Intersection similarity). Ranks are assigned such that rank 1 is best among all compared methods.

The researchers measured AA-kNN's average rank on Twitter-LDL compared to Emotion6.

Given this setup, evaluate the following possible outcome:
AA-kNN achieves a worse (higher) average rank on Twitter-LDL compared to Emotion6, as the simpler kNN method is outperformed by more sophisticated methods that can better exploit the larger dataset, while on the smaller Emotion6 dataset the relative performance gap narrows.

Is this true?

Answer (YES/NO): YES